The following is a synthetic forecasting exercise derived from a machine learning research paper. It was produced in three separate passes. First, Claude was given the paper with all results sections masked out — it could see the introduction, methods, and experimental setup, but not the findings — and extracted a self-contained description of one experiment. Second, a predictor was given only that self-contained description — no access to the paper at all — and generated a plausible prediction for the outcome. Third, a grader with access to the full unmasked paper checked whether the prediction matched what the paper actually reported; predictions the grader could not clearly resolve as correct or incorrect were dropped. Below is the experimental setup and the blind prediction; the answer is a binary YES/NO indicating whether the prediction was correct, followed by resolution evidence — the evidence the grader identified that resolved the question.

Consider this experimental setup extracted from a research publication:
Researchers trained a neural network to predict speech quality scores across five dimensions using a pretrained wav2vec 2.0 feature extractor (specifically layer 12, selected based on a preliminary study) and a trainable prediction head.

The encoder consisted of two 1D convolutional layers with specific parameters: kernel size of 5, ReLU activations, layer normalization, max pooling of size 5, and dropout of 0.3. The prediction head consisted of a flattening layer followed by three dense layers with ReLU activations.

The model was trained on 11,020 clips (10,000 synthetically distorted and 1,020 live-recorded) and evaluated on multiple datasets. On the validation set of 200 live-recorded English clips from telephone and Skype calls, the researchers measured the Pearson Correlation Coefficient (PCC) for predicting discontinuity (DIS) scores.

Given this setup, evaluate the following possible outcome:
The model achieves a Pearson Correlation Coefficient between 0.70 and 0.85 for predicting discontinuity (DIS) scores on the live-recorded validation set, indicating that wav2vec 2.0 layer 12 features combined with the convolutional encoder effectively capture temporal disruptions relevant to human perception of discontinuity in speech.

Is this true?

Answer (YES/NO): NO